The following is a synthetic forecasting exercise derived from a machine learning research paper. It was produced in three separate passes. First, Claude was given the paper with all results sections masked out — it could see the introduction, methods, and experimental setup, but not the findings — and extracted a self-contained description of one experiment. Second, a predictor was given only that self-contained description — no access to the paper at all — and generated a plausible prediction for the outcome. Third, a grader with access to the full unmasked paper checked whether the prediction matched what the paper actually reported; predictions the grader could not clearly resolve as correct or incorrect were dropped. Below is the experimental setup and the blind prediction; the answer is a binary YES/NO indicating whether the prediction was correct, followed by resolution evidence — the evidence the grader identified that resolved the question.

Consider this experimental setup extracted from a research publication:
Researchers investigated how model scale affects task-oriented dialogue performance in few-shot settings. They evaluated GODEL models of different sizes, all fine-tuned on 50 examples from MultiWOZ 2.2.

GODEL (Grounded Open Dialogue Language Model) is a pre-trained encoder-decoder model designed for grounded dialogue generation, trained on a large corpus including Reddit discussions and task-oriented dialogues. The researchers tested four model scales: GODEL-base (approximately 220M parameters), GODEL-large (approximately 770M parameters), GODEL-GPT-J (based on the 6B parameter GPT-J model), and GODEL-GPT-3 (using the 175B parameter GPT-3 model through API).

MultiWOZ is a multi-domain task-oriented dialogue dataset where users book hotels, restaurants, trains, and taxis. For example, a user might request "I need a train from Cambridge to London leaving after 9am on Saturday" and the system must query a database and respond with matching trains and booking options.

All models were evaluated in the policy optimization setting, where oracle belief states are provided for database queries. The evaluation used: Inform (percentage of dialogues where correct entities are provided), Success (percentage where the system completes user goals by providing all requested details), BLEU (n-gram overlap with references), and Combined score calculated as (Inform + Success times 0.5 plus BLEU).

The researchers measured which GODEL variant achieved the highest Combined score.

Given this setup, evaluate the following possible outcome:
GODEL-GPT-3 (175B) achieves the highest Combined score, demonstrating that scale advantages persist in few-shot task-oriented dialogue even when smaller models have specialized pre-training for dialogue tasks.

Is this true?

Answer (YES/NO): NO